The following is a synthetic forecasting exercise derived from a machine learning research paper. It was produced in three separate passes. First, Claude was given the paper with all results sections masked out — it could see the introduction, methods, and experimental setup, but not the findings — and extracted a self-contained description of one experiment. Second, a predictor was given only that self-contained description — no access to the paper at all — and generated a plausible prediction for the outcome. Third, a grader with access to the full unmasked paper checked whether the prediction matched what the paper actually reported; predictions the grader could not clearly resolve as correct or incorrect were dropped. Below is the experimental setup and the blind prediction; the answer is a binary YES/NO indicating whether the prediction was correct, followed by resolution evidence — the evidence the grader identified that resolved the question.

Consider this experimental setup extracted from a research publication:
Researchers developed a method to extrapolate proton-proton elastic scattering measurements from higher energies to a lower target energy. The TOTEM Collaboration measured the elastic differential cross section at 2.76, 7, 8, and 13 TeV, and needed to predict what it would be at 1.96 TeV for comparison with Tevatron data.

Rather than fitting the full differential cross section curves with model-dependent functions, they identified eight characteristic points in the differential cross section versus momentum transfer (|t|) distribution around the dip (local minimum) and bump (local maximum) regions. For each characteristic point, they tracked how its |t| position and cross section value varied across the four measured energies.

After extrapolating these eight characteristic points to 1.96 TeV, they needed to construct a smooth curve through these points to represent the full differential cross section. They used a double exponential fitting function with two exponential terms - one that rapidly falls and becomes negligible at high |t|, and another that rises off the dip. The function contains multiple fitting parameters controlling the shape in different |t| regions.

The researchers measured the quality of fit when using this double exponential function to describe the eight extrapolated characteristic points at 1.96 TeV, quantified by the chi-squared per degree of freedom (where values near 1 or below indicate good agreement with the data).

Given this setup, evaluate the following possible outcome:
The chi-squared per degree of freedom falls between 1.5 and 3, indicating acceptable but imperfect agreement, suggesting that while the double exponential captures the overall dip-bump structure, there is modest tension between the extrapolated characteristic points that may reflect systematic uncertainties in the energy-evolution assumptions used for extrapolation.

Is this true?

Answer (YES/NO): NO